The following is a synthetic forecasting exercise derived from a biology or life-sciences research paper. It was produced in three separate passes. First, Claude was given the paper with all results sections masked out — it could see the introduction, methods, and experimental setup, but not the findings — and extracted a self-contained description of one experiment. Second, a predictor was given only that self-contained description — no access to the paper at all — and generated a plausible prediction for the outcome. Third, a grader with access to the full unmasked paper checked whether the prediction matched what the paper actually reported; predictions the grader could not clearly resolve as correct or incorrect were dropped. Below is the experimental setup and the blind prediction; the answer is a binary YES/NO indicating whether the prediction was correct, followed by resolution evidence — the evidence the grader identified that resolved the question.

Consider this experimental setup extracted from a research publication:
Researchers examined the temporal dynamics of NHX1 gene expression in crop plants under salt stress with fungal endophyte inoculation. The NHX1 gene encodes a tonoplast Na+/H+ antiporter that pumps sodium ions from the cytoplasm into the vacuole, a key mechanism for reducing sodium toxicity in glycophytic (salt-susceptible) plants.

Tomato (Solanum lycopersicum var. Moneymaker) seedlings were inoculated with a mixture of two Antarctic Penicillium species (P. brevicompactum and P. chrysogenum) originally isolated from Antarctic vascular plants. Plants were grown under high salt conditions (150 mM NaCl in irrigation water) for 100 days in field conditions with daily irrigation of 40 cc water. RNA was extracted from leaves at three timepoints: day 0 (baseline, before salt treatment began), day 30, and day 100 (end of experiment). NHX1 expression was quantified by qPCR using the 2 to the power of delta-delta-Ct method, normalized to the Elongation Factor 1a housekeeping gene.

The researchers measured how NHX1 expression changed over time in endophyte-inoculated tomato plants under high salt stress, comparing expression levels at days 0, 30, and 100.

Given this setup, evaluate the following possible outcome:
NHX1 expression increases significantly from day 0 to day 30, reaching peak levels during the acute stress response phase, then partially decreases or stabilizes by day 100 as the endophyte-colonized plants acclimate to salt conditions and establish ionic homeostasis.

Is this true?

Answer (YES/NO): YES